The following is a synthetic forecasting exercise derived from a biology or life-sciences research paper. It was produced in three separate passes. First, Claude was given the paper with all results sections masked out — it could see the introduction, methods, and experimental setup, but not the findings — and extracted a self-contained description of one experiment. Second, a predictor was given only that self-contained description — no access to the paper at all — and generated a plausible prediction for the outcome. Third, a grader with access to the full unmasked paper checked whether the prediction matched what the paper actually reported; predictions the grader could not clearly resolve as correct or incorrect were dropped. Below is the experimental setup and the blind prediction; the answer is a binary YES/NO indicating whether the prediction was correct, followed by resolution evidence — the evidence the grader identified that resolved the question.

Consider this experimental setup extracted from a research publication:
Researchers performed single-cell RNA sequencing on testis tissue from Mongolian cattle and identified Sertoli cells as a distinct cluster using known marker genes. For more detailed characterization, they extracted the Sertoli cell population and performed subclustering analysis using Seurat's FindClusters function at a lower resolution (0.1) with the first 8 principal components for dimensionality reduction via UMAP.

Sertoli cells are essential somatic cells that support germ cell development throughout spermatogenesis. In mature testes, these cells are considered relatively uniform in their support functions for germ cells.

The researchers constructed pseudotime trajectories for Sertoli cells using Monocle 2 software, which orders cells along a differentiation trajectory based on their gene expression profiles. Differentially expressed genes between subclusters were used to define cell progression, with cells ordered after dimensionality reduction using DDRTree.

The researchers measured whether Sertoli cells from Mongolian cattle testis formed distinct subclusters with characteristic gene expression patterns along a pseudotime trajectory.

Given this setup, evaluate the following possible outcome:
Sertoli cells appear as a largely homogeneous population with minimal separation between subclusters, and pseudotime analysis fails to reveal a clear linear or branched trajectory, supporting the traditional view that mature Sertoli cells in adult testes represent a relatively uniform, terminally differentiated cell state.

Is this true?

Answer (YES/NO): NO